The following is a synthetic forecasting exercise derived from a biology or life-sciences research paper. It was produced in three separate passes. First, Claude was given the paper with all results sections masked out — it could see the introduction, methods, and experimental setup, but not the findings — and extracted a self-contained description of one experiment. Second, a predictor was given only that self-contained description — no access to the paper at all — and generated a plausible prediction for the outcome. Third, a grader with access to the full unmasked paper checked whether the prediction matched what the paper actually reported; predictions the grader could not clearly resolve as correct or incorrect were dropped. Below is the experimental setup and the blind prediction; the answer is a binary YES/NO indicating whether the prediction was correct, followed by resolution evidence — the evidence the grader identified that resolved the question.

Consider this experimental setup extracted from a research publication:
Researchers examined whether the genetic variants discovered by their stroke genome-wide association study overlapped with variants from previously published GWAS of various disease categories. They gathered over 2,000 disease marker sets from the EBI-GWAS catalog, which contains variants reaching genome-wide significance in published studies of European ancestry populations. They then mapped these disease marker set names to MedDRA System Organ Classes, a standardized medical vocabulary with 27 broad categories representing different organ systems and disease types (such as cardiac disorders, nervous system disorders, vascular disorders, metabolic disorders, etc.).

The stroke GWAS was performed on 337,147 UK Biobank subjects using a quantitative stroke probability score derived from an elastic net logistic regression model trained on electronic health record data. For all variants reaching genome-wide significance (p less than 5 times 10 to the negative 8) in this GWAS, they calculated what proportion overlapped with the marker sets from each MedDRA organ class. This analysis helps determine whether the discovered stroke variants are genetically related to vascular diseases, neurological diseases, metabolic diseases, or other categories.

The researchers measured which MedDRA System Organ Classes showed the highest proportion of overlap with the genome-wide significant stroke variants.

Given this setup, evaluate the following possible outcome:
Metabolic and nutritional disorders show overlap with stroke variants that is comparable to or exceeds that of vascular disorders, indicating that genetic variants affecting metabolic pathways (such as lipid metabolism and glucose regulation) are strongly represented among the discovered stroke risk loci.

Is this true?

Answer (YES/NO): NO